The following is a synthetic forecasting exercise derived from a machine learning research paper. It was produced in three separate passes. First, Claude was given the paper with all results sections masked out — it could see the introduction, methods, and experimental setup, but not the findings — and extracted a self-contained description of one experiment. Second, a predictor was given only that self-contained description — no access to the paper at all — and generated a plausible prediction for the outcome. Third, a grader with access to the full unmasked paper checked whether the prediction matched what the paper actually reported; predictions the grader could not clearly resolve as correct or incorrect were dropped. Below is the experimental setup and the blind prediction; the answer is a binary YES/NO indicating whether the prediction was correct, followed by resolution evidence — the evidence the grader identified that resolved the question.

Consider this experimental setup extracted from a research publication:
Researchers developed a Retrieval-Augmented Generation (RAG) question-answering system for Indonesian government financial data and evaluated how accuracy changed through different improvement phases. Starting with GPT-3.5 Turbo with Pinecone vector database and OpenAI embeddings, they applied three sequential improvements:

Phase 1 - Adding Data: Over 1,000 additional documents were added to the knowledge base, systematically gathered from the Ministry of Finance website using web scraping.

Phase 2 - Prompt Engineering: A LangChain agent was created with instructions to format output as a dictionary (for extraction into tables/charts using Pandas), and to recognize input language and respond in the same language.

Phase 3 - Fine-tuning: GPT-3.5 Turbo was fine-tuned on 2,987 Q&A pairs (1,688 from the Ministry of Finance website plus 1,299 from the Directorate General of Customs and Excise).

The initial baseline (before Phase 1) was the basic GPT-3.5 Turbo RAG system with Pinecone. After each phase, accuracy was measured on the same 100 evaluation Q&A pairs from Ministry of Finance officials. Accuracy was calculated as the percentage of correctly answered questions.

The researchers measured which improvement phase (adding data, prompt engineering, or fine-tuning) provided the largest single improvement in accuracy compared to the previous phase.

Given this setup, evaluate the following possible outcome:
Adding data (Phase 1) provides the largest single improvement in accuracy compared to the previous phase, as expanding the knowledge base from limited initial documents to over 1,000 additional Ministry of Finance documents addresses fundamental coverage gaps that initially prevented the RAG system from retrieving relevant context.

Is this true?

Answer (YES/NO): NO